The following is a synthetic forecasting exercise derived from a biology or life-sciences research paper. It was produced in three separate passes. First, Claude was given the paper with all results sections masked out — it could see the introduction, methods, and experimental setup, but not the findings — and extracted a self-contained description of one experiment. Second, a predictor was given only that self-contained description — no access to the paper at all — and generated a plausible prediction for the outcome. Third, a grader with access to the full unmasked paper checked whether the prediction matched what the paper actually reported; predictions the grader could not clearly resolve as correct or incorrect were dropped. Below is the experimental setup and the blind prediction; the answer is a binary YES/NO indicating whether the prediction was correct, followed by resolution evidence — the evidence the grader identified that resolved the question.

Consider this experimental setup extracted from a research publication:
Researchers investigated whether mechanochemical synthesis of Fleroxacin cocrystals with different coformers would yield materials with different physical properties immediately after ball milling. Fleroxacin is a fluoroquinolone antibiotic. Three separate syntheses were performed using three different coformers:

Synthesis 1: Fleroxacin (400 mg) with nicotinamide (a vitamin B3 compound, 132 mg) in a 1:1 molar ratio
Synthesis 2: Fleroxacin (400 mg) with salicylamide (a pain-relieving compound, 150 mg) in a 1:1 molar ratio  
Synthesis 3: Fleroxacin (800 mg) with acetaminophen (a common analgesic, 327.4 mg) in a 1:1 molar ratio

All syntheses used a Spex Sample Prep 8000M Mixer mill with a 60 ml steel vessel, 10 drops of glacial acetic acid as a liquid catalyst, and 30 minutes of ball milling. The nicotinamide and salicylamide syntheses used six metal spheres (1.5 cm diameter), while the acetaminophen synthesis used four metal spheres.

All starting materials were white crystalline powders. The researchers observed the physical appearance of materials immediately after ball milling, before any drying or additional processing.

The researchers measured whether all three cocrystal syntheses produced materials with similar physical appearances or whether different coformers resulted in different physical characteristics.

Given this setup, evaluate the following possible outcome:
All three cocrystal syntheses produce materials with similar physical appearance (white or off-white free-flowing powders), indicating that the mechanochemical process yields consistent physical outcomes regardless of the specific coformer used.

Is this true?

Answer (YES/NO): NO